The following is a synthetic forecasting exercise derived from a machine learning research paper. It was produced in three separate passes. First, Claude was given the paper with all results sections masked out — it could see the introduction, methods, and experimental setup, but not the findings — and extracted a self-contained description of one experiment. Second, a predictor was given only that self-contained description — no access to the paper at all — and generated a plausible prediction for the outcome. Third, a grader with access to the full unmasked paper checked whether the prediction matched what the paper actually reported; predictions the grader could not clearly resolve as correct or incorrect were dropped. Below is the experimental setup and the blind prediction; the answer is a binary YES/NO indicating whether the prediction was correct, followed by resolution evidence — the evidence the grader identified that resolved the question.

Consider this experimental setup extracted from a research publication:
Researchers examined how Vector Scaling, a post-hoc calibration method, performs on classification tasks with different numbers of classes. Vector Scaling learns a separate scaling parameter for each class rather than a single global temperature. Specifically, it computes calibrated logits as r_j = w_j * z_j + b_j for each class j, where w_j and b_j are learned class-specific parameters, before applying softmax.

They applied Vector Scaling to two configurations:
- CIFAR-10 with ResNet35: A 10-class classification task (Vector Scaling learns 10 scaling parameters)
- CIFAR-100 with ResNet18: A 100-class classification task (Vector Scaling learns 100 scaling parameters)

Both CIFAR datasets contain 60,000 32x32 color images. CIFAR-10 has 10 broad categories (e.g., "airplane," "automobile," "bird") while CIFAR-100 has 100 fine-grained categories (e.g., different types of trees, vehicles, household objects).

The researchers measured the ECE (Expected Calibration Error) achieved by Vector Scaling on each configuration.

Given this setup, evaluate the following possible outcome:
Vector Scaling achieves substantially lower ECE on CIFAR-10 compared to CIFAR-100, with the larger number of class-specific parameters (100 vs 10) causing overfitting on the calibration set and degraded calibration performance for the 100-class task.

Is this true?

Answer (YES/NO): YES